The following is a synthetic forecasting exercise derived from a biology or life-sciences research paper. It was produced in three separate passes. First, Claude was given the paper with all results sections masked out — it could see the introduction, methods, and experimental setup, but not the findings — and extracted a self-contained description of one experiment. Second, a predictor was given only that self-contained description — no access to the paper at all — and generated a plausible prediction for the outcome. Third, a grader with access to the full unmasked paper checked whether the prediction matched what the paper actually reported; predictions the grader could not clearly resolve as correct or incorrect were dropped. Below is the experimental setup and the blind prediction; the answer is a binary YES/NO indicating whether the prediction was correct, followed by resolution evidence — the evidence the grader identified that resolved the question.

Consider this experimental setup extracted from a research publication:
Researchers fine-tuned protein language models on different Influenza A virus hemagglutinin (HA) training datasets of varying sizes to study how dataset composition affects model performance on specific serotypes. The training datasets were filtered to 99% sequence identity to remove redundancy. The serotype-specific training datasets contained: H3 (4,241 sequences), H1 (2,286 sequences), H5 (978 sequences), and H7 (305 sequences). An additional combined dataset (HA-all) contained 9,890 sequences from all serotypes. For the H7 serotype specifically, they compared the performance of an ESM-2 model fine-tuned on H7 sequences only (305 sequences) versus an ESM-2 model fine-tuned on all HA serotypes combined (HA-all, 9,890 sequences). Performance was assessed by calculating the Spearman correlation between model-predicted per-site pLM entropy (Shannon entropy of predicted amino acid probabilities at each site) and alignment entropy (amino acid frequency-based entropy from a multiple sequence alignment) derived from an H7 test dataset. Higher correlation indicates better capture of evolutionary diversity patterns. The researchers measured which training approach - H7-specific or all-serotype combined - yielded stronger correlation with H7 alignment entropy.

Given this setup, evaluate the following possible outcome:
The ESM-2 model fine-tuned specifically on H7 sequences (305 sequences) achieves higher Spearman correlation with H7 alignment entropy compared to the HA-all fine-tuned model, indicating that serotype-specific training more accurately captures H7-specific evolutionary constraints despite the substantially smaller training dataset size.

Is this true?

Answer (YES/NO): NO